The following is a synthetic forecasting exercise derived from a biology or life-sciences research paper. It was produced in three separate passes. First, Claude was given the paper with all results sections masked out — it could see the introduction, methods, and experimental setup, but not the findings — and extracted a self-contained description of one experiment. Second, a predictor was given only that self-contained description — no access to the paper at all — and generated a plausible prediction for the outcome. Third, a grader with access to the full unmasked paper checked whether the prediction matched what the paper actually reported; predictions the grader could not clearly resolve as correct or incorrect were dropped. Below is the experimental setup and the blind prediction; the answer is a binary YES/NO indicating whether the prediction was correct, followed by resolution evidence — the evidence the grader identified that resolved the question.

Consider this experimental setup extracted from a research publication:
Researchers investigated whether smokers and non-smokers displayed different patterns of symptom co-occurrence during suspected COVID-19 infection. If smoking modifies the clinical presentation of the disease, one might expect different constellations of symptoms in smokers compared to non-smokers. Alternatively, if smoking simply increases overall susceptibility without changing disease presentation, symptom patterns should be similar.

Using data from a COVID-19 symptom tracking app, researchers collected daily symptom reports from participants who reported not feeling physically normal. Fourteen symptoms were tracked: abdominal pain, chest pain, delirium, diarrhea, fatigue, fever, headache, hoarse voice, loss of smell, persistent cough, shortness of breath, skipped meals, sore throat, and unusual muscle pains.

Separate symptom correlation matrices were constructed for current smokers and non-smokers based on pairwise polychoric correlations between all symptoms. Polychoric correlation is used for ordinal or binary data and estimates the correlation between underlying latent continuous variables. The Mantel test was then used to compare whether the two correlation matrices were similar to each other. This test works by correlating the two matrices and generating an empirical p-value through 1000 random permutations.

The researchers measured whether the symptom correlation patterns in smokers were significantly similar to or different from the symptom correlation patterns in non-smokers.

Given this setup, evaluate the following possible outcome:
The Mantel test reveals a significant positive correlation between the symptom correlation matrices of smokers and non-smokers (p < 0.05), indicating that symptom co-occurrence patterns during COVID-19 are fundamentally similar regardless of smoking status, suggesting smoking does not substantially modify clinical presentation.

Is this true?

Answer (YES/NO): YES